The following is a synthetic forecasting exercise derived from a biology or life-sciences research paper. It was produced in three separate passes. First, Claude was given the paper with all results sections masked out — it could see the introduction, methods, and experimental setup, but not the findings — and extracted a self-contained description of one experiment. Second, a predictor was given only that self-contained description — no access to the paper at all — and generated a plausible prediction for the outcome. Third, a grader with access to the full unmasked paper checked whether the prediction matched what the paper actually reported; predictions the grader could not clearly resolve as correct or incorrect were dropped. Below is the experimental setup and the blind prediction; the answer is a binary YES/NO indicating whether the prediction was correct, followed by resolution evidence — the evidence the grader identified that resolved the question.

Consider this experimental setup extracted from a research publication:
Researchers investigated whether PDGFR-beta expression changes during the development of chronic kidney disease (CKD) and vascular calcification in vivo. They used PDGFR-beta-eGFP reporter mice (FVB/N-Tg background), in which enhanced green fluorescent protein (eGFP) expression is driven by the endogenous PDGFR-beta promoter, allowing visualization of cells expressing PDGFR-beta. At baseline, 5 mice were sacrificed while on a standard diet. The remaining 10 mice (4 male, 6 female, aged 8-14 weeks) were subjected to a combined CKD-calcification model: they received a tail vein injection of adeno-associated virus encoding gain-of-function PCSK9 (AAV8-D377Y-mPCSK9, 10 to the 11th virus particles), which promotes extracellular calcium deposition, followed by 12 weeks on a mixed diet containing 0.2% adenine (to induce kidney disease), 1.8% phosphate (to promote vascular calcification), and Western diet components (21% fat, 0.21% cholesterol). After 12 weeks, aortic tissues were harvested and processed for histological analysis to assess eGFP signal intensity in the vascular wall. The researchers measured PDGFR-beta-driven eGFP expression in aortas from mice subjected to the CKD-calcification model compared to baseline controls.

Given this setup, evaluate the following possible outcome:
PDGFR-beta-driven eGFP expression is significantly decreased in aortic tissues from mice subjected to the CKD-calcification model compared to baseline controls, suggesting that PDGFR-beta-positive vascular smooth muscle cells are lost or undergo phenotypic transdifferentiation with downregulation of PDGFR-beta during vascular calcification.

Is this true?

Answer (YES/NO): NO